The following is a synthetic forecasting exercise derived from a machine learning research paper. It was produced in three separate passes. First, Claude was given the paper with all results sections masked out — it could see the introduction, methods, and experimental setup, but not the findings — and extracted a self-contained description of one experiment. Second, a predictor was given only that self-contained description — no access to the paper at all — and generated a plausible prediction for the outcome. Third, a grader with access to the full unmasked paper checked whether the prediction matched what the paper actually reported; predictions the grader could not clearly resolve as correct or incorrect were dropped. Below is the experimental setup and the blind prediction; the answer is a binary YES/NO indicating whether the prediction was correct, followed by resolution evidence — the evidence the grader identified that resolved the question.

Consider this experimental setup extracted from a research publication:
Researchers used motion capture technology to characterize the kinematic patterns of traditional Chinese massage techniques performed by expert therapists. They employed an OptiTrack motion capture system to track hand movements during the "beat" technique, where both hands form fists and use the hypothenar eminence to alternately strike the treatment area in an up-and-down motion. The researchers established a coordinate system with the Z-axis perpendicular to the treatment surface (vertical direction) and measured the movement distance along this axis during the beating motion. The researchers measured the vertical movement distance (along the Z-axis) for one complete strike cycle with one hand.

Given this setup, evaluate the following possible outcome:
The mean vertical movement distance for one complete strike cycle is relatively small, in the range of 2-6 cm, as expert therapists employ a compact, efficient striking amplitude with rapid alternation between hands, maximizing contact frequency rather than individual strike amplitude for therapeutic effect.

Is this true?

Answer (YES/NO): NO